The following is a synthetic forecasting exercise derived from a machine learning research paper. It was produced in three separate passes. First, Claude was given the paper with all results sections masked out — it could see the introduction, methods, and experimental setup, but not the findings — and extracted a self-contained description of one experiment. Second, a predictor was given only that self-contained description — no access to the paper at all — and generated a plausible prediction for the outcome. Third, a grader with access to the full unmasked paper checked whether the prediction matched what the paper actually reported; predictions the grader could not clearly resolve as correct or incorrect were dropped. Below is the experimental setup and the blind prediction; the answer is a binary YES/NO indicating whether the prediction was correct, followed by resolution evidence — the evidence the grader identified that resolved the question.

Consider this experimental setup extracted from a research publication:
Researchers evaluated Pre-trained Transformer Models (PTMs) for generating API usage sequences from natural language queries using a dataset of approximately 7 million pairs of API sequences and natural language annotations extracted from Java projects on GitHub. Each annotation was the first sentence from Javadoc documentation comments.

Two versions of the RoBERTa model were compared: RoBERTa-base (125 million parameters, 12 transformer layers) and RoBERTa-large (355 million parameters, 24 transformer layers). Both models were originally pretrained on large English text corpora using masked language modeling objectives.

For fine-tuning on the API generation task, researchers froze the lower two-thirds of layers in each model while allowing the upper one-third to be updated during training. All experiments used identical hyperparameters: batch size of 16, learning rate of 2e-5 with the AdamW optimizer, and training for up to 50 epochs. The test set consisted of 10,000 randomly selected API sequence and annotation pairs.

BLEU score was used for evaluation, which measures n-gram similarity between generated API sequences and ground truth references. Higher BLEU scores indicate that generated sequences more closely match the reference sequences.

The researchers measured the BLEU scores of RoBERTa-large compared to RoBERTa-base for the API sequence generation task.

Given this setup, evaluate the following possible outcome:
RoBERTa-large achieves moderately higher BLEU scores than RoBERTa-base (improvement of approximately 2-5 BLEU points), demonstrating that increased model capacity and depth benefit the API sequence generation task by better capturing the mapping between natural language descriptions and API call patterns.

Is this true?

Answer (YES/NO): NO